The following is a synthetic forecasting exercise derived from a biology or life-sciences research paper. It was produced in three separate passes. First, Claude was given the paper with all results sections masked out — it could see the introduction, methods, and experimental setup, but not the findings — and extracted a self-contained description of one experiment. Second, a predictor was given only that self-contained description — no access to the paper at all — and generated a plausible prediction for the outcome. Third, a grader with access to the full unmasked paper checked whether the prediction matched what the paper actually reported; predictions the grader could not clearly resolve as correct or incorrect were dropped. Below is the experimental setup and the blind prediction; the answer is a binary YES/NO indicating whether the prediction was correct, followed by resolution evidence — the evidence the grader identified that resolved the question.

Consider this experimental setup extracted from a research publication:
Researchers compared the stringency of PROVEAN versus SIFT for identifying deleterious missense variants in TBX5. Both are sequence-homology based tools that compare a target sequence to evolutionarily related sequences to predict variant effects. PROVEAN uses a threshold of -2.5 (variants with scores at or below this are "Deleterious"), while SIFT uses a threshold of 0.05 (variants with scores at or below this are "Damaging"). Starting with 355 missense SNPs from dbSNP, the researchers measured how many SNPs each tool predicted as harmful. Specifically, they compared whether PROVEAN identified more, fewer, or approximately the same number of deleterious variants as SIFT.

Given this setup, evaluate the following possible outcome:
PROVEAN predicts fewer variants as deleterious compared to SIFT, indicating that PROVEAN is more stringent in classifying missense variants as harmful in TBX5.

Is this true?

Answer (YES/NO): YES